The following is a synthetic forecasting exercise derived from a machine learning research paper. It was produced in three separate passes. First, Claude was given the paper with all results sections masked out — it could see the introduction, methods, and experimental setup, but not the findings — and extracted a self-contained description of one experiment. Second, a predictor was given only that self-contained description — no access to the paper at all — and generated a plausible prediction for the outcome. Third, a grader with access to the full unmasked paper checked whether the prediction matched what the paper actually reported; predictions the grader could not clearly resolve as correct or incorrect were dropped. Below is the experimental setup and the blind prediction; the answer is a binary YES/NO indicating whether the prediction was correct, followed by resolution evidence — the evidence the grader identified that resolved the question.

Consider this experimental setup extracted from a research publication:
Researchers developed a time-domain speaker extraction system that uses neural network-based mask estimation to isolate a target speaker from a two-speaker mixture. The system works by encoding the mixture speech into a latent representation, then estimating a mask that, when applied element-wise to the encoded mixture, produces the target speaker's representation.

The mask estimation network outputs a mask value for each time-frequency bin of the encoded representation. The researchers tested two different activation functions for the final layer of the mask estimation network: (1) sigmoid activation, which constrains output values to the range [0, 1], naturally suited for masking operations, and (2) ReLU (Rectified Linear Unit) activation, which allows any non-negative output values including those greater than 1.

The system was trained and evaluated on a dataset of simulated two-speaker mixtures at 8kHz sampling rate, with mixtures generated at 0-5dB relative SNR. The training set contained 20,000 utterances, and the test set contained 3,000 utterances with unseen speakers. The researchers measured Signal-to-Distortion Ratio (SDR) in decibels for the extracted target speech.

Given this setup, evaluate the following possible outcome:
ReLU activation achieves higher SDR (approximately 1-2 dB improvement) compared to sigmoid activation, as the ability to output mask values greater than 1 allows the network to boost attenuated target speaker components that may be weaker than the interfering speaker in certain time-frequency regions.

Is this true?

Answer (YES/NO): YES